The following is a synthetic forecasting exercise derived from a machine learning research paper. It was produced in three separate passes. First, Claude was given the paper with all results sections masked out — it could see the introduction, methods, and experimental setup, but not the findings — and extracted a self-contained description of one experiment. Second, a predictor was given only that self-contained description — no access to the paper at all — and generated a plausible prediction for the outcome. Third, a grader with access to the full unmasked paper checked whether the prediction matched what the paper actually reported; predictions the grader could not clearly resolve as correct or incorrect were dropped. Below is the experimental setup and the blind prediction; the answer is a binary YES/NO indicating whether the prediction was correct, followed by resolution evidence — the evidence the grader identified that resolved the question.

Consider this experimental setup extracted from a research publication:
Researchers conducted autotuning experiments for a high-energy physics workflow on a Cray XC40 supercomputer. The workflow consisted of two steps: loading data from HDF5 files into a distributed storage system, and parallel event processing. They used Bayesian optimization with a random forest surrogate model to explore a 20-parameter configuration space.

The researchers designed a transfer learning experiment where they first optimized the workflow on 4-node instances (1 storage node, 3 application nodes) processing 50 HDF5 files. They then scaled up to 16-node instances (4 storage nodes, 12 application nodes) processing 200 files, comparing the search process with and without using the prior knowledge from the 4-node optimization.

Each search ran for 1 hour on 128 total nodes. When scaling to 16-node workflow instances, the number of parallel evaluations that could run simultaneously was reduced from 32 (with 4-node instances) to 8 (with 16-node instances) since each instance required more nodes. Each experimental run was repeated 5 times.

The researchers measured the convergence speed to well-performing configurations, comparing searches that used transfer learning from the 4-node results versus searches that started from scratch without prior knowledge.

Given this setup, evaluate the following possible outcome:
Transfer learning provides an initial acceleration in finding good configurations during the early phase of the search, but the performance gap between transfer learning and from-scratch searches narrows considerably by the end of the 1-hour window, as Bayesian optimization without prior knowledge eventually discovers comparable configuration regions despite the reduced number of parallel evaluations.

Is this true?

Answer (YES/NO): NO